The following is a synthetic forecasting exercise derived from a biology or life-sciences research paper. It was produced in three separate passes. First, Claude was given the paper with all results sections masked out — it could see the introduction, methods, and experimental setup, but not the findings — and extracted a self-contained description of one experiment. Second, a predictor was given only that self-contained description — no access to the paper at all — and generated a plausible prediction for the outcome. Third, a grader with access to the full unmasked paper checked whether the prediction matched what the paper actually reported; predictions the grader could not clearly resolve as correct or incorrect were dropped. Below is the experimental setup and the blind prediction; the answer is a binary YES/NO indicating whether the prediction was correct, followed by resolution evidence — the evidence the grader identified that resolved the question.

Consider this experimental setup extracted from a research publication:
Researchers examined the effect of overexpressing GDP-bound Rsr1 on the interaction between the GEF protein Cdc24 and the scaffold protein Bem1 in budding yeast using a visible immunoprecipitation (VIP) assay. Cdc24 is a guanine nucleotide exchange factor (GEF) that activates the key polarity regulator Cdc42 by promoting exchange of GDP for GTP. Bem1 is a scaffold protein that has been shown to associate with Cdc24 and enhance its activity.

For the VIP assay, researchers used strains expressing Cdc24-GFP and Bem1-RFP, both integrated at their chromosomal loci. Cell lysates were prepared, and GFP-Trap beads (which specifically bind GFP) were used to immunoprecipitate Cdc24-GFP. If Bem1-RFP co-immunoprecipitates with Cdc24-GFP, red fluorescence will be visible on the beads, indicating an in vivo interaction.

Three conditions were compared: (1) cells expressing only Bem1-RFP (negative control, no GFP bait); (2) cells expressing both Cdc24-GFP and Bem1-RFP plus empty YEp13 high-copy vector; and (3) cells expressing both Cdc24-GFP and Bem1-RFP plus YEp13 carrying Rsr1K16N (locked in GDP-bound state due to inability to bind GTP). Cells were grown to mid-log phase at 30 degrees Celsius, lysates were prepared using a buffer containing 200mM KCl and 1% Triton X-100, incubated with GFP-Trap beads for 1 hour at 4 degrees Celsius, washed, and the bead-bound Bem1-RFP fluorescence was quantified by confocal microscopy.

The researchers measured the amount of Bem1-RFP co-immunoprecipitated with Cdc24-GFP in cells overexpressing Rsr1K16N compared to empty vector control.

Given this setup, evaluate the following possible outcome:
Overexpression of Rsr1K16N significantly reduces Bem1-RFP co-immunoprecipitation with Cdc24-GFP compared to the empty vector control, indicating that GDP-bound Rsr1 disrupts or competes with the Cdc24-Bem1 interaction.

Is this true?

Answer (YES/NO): NO